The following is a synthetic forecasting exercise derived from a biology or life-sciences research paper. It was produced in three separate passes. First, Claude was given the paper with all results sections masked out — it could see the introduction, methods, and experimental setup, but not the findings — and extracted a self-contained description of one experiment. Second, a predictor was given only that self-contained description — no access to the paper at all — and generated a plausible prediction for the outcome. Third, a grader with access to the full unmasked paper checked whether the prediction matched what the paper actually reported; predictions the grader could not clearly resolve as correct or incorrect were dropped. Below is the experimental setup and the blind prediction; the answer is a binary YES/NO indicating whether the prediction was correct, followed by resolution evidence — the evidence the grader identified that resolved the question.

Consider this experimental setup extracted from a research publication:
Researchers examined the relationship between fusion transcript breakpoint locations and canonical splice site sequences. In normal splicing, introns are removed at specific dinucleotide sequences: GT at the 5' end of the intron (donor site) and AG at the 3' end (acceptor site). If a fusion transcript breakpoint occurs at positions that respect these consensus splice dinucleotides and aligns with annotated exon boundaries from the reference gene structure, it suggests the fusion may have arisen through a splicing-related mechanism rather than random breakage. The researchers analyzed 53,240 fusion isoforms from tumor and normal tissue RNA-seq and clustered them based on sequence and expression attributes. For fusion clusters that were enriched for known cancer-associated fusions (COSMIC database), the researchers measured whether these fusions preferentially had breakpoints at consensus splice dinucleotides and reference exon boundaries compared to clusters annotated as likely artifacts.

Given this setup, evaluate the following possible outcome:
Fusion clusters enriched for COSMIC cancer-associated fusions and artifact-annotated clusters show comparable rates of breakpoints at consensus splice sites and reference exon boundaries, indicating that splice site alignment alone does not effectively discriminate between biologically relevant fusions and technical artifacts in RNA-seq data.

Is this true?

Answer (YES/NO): NO